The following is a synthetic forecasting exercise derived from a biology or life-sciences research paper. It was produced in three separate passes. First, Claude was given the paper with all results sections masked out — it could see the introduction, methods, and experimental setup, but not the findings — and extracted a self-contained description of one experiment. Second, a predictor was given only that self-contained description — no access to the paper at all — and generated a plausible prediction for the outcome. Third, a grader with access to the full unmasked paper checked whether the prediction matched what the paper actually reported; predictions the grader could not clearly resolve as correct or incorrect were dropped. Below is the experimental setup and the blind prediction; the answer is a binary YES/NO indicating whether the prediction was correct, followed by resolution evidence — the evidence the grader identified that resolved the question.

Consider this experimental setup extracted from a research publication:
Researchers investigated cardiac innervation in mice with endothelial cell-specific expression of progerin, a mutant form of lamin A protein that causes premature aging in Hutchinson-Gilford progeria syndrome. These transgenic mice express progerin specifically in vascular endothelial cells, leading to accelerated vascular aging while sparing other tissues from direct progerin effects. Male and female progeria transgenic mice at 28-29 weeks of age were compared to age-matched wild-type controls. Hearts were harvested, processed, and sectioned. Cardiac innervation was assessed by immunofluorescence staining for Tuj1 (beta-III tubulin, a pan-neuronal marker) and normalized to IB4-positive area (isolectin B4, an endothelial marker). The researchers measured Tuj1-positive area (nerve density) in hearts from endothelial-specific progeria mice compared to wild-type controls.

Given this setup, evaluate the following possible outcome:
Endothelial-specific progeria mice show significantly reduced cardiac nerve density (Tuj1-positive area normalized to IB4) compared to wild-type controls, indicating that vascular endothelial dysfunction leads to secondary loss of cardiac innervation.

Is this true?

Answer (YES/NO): YES